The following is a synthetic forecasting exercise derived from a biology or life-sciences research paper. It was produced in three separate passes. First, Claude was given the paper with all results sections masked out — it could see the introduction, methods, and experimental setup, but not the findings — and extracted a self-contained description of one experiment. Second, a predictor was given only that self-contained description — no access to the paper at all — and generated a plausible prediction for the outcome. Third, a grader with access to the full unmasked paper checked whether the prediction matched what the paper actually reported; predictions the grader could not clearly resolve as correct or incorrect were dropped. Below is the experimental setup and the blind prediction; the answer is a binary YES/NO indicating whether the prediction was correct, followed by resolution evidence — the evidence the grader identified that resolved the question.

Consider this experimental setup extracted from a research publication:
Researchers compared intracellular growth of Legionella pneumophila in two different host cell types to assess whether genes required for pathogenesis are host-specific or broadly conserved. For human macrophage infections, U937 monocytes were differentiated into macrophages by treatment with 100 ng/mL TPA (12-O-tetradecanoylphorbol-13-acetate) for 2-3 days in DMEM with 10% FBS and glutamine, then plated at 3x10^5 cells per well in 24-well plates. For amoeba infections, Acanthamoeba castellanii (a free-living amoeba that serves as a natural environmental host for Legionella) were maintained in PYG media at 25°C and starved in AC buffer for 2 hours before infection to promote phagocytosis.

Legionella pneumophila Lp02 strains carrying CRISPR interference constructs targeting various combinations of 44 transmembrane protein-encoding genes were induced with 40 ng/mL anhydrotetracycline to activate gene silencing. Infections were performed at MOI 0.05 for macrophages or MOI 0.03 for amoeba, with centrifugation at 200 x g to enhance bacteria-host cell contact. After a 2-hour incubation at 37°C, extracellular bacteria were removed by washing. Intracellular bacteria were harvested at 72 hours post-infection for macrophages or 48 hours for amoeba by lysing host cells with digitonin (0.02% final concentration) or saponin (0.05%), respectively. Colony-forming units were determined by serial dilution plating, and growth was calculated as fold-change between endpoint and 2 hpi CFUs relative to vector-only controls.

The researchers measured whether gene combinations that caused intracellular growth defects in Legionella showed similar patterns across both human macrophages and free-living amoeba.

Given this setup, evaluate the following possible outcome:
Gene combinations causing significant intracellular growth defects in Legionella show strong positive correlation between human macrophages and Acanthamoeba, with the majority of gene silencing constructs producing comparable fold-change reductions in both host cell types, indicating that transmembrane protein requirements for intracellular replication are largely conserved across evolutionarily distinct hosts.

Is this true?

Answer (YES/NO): NO